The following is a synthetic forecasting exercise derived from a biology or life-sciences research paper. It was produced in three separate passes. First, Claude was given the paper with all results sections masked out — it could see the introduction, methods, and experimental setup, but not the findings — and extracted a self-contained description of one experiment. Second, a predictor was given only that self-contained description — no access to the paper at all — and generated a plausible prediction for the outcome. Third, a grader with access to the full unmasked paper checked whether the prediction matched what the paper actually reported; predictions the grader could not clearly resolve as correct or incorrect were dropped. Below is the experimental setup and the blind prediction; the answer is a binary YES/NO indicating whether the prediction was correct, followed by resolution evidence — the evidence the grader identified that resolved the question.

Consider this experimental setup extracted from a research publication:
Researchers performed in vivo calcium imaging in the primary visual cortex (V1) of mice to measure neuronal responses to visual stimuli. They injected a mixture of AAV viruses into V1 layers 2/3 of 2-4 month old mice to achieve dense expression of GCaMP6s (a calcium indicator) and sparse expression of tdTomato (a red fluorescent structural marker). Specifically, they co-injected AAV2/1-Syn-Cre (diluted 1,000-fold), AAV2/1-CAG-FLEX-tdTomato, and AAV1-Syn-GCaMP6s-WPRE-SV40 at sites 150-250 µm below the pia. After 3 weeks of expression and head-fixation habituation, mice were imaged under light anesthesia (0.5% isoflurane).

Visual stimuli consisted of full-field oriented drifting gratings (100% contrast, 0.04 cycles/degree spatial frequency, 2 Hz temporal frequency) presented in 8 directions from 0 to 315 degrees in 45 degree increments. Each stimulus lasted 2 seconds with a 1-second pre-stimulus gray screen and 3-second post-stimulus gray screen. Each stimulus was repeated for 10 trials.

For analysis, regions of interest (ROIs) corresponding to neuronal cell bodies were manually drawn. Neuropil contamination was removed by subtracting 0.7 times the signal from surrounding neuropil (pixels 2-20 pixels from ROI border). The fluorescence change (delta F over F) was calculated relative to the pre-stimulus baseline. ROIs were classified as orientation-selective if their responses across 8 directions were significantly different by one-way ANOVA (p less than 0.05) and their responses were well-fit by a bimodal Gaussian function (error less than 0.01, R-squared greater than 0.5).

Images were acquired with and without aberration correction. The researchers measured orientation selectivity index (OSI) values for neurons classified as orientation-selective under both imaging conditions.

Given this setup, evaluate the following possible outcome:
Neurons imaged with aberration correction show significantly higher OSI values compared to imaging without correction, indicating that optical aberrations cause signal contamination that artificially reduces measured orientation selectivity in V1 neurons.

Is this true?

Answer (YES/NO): YES